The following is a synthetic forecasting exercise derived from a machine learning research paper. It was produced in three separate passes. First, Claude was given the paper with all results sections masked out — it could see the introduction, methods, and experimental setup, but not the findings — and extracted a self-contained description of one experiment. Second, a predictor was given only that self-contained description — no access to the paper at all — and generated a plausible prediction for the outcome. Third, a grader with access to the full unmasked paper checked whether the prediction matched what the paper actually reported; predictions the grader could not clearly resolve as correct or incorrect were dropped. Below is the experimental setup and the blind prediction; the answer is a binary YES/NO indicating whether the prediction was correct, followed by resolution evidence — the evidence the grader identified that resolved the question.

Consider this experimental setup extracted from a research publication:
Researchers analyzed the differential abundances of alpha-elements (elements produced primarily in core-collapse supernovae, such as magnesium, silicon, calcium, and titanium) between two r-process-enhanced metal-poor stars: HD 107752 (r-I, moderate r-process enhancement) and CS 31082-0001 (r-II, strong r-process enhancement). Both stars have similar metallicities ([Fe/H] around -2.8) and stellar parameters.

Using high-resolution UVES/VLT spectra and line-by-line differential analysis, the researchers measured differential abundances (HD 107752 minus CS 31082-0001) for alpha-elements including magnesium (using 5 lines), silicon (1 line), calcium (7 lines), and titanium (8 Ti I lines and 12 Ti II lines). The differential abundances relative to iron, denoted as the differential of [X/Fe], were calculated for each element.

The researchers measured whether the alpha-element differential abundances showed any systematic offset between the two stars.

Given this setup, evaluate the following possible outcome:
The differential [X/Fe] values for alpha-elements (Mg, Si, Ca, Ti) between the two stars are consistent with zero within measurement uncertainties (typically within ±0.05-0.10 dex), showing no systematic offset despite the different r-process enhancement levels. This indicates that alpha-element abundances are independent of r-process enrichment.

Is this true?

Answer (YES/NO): YES